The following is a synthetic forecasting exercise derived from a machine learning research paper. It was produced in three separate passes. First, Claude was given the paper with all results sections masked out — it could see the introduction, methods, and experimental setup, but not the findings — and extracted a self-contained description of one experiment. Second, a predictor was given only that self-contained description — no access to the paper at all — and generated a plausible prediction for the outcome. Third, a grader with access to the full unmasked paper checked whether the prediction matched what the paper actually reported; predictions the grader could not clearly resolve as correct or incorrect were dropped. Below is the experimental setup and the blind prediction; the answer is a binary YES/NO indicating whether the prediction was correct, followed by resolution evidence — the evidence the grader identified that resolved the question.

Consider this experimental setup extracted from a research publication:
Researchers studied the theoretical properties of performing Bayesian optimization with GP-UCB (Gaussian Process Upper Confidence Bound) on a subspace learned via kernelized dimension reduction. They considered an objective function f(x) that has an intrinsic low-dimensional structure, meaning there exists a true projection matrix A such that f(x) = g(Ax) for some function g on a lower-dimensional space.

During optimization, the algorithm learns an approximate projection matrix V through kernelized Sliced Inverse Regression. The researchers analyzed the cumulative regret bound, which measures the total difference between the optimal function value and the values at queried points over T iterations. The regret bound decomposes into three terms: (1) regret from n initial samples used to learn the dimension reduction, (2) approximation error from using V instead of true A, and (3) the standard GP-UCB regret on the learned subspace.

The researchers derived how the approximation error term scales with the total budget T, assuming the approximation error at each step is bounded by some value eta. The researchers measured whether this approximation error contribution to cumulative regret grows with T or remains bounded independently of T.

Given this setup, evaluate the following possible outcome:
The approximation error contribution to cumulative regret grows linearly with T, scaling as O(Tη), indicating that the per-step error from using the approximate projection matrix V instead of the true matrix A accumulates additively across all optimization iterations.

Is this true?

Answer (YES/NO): YES